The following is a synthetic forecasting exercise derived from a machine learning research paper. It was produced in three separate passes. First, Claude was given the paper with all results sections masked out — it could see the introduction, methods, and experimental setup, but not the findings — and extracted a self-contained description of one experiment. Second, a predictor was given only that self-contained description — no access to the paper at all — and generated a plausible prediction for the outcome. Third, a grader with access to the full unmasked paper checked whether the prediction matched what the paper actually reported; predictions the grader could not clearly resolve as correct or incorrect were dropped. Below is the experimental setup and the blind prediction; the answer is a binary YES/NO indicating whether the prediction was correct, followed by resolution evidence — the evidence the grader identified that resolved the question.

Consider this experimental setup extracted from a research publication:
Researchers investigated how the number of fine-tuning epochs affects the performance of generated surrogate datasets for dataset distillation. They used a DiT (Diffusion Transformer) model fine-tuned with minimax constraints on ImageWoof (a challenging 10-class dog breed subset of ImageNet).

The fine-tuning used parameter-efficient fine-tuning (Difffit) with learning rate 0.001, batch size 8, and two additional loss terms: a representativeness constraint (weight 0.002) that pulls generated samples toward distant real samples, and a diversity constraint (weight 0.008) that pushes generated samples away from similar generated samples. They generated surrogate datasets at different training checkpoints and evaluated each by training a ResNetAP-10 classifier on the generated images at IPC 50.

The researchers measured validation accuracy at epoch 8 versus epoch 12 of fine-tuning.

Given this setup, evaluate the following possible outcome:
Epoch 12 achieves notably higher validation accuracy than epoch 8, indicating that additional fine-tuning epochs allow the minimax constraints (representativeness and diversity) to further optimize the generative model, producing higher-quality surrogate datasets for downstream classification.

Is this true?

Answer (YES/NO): NO